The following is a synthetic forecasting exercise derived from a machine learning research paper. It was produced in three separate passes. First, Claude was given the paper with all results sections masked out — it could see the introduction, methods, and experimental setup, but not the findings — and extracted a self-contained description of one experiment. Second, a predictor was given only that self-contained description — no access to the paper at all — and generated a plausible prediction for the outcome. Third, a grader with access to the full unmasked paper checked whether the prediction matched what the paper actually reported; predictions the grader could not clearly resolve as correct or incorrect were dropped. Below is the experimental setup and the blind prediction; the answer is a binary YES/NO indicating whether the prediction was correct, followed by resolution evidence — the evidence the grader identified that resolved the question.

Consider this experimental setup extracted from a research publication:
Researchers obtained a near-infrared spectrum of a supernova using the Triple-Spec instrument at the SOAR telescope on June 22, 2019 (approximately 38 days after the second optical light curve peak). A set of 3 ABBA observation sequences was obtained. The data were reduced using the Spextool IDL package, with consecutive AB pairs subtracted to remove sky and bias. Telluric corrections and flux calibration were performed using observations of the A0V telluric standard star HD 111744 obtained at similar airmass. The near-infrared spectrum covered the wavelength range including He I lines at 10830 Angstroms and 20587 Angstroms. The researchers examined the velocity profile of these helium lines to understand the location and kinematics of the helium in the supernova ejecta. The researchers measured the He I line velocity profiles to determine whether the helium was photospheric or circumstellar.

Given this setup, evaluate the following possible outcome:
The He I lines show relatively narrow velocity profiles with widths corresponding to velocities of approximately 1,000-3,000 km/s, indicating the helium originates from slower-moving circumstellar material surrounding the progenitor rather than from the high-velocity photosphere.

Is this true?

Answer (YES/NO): NO